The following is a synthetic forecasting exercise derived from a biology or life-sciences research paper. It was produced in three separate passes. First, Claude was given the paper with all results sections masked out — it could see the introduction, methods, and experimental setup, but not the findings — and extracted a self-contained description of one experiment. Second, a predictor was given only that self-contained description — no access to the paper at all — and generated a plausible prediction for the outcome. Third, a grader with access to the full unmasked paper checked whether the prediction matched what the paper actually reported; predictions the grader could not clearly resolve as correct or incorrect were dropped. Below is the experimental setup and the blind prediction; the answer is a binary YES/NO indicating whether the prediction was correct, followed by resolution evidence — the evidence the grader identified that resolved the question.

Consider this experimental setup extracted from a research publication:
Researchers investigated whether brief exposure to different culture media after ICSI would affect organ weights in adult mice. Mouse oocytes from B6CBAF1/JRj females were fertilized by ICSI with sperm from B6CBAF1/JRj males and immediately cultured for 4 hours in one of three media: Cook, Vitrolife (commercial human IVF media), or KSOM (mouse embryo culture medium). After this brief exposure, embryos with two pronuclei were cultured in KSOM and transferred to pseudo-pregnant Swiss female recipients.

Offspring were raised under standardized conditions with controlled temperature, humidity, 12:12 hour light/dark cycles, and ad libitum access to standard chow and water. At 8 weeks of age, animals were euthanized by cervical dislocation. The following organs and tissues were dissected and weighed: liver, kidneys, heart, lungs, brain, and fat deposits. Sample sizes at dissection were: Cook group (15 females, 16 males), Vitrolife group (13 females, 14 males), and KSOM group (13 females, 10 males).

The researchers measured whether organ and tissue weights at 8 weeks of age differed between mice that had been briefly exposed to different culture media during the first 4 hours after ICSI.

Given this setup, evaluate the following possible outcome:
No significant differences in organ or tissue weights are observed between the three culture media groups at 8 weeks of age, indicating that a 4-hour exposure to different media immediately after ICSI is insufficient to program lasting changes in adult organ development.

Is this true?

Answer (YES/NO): NO